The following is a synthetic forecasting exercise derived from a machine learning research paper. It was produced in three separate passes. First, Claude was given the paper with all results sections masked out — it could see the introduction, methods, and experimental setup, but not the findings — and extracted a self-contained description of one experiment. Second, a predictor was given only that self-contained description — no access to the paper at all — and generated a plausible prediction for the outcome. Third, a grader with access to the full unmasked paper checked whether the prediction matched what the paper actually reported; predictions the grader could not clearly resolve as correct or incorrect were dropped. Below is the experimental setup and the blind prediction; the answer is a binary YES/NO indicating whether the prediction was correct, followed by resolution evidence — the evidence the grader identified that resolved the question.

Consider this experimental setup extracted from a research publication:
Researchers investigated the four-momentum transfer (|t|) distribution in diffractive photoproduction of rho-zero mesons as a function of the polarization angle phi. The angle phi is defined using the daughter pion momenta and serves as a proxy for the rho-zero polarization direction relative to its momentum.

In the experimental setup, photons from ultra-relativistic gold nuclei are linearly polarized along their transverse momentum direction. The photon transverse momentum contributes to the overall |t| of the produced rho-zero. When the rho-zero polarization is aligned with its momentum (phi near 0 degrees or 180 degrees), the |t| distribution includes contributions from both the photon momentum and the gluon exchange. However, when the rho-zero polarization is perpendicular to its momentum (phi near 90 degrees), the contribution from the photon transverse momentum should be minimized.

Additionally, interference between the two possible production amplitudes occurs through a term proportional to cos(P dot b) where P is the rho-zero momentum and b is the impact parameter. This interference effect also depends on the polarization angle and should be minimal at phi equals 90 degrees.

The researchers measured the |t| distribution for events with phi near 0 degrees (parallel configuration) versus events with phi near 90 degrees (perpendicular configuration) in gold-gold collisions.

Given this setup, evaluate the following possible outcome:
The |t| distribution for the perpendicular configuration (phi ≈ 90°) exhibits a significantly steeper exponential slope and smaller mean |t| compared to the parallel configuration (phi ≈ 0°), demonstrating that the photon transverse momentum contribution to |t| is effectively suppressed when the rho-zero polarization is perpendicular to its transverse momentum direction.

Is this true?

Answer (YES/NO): NO